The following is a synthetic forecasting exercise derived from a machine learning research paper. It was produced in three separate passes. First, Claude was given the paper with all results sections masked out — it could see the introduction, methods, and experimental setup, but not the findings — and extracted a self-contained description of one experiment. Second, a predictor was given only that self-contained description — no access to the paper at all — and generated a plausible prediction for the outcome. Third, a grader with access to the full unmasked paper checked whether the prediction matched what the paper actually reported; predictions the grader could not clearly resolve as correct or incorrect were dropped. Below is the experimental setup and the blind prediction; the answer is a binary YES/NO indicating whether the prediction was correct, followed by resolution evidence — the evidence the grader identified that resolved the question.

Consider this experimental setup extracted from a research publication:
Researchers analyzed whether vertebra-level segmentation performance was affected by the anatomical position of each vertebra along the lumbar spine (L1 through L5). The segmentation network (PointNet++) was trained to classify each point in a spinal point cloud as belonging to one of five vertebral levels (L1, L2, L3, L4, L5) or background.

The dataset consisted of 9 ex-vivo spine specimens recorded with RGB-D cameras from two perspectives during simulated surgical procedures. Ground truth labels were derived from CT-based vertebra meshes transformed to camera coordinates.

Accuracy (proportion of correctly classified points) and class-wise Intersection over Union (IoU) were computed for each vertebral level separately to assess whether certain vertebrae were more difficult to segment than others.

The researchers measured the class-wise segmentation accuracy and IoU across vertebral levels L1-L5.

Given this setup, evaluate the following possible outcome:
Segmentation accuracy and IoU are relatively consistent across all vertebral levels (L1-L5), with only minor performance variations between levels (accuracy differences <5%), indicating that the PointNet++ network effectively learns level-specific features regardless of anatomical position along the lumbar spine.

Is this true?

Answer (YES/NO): NO